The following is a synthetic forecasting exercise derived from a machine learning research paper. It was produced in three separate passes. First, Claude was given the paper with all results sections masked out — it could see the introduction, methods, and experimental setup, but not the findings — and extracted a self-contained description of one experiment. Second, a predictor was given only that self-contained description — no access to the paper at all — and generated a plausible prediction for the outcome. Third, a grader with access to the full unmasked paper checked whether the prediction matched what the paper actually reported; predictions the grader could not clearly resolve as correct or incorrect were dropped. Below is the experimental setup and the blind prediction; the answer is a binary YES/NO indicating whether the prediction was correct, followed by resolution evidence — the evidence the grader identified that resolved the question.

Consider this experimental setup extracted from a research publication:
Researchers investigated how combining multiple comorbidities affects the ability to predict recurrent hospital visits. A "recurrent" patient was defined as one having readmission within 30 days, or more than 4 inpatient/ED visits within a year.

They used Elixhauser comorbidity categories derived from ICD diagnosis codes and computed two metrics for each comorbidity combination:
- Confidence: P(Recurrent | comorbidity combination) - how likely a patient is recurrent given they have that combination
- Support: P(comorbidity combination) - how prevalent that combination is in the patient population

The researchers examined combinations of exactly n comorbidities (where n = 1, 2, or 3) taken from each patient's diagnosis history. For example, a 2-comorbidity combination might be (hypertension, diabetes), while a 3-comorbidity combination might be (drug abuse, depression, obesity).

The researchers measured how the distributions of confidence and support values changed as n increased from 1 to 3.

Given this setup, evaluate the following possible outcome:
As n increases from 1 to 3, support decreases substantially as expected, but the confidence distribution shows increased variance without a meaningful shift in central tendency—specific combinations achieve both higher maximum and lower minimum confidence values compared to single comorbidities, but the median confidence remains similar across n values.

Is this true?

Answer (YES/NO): NO